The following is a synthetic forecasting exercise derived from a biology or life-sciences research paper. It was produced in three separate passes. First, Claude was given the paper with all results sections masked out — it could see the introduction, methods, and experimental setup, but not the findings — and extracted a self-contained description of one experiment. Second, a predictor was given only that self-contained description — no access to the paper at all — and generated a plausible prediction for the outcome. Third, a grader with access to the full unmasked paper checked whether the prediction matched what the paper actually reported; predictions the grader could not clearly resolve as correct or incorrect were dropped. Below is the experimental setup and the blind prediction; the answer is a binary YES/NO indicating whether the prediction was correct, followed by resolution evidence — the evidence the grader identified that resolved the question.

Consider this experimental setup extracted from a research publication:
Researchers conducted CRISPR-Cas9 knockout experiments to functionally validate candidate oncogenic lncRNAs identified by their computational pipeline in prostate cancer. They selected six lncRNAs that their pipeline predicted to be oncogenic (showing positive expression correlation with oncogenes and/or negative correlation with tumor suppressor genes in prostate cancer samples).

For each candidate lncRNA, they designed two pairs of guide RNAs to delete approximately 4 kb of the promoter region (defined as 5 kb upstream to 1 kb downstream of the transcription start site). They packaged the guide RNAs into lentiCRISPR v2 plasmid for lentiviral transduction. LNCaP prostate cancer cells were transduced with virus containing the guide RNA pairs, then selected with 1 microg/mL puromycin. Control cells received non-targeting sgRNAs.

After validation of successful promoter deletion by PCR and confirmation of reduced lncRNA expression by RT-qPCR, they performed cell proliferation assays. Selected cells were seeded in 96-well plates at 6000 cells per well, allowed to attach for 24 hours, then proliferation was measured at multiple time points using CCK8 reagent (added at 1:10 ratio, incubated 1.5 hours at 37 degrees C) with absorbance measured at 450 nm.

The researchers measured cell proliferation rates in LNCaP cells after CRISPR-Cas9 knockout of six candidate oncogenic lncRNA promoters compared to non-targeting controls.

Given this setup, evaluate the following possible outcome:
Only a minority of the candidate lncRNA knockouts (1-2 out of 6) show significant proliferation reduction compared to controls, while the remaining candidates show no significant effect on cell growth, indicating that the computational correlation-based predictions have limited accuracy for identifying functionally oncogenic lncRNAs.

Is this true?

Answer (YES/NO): NO